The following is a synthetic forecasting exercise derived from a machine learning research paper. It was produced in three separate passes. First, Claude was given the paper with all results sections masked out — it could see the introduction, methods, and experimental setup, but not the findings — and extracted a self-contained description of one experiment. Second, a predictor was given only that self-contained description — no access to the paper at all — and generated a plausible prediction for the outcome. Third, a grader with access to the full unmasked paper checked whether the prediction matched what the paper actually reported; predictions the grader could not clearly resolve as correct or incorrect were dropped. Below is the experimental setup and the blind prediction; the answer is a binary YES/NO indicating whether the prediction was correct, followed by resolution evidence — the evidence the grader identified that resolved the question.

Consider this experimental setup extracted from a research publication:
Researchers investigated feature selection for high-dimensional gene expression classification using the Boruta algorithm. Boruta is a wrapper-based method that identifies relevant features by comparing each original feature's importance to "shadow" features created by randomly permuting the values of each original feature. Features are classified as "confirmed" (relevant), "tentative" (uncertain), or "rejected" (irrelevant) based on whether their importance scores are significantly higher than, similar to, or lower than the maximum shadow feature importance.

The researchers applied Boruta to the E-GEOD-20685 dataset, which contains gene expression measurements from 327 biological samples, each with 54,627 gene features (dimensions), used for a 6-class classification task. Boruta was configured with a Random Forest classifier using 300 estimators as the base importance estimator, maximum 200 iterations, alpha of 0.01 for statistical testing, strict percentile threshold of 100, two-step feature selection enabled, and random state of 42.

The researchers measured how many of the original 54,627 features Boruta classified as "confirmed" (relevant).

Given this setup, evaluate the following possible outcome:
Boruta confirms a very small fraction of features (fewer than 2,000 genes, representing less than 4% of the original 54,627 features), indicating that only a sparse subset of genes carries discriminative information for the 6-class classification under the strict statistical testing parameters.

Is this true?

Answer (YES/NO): YES